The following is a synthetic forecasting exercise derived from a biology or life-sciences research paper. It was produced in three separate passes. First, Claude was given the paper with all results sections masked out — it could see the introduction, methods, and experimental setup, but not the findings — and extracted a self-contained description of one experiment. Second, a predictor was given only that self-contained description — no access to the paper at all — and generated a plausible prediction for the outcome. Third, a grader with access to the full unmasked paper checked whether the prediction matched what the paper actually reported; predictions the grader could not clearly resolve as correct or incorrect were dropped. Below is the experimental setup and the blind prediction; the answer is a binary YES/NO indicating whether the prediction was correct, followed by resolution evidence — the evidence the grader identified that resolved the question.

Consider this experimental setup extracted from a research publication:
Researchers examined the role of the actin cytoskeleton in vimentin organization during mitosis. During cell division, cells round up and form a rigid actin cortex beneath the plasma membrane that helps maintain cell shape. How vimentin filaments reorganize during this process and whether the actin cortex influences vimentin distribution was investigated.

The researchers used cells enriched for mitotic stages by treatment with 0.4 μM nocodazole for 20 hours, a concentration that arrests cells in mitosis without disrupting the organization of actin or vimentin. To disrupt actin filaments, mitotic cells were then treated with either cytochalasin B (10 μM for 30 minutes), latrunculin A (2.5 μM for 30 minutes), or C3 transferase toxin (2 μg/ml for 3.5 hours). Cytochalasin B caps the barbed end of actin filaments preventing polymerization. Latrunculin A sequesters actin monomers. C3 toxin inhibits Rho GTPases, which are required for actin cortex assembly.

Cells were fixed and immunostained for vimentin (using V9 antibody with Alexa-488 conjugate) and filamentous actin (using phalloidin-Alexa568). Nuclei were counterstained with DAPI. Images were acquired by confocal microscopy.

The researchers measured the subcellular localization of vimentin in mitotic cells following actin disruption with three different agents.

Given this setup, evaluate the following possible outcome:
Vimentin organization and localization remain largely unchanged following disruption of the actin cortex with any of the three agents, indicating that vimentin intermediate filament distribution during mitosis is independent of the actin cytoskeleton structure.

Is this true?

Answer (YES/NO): NO